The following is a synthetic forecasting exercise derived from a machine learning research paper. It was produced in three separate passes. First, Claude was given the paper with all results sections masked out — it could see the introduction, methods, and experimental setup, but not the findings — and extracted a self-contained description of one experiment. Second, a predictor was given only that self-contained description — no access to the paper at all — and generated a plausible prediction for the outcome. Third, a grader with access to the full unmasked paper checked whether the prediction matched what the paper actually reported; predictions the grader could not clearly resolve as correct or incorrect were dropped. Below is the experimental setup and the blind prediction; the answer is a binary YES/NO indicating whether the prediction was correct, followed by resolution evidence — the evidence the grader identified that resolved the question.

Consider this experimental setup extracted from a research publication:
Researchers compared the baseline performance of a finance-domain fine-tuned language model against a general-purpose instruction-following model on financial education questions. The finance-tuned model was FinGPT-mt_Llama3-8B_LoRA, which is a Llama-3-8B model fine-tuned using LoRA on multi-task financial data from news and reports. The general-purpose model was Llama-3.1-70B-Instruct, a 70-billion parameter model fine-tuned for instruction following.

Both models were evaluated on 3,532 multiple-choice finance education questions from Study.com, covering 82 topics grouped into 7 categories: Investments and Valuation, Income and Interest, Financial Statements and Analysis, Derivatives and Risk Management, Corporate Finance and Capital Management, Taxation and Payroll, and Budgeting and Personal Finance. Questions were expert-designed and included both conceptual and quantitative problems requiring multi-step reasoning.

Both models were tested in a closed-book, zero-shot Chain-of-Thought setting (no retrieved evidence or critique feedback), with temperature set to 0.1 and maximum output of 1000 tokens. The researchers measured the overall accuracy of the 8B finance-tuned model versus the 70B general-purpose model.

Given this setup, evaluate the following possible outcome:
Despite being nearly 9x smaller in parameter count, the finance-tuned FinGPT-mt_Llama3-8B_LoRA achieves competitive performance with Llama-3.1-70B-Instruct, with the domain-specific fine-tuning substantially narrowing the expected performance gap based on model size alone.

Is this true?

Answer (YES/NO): NO